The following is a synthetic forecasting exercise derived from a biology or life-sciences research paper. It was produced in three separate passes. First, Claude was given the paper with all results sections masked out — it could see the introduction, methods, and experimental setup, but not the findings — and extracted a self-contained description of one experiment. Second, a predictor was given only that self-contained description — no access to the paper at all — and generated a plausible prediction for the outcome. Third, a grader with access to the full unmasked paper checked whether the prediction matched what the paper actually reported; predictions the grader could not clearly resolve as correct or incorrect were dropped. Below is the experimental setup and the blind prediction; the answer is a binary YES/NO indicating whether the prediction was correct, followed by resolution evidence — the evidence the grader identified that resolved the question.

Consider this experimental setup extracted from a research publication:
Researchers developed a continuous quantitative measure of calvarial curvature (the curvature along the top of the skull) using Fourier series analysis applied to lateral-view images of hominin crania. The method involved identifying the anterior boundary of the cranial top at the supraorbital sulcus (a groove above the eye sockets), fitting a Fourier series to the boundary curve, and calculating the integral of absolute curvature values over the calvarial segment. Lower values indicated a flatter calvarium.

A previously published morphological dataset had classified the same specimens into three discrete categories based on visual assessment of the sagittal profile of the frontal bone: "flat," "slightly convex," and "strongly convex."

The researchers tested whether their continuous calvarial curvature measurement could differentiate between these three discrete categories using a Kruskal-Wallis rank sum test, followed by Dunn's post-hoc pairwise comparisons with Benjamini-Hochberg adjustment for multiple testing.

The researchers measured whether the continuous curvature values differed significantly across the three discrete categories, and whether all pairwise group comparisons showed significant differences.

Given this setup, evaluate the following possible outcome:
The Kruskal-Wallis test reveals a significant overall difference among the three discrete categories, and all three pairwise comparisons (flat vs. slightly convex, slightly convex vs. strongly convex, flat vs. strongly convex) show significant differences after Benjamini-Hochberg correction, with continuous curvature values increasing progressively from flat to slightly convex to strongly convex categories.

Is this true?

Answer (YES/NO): YES